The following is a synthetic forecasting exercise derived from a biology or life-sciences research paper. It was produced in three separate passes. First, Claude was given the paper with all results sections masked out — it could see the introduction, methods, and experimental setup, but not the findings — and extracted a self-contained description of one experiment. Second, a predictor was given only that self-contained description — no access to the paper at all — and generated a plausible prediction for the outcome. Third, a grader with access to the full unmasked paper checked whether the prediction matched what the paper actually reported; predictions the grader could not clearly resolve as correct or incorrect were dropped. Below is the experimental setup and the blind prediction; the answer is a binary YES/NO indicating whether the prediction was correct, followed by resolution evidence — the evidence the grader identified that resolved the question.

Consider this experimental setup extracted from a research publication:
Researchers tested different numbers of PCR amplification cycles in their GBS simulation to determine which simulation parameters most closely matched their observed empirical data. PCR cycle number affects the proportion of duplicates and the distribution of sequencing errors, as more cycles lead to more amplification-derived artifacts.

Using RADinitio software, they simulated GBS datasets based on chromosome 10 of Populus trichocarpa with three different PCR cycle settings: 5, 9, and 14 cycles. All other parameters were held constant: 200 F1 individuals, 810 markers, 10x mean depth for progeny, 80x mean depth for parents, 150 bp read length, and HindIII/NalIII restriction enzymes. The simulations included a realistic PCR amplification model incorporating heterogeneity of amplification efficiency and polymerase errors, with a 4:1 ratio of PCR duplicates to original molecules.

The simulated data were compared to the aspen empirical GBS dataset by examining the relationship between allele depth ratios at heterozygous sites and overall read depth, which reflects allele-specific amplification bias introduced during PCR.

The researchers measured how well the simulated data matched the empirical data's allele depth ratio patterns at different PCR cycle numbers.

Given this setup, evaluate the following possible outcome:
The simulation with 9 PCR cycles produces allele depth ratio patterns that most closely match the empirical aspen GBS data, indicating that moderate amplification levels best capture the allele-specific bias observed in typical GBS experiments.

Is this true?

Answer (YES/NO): NO